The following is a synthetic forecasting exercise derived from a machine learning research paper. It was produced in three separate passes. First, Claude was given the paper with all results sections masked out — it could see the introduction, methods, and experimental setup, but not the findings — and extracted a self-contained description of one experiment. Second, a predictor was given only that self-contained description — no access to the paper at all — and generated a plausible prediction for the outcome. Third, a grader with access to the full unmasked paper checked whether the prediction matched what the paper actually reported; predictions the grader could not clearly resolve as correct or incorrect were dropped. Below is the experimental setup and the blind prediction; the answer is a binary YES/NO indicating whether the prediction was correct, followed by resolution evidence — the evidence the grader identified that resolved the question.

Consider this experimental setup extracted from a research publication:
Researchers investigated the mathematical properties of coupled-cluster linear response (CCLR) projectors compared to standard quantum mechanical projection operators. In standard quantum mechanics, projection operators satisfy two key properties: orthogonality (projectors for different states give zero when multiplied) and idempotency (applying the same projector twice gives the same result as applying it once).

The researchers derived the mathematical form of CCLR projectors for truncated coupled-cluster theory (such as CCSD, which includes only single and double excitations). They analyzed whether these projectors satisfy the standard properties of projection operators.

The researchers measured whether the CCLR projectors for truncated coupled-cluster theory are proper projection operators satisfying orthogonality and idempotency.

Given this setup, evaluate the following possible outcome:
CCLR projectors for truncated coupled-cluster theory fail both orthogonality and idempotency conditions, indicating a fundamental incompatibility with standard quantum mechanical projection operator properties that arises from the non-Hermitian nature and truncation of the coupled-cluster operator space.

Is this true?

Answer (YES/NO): NO